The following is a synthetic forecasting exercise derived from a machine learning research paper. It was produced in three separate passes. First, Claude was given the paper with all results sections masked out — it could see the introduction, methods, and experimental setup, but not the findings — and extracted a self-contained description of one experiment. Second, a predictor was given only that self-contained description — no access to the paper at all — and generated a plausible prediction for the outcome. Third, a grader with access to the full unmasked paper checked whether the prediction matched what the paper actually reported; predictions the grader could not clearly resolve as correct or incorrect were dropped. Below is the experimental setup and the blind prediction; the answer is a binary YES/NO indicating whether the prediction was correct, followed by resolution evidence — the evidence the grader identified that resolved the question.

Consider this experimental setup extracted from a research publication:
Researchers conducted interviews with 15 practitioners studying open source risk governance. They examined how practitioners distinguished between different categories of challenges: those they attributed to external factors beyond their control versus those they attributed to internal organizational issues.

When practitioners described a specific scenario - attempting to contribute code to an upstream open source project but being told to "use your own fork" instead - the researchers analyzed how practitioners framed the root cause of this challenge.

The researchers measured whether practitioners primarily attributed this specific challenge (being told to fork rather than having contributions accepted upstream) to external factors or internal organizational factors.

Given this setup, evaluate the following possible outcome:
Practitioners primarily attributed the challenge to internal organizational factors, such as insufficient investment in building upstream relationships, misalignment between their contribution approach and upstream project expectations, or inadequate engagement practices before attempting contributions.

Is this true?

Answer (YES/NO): NO